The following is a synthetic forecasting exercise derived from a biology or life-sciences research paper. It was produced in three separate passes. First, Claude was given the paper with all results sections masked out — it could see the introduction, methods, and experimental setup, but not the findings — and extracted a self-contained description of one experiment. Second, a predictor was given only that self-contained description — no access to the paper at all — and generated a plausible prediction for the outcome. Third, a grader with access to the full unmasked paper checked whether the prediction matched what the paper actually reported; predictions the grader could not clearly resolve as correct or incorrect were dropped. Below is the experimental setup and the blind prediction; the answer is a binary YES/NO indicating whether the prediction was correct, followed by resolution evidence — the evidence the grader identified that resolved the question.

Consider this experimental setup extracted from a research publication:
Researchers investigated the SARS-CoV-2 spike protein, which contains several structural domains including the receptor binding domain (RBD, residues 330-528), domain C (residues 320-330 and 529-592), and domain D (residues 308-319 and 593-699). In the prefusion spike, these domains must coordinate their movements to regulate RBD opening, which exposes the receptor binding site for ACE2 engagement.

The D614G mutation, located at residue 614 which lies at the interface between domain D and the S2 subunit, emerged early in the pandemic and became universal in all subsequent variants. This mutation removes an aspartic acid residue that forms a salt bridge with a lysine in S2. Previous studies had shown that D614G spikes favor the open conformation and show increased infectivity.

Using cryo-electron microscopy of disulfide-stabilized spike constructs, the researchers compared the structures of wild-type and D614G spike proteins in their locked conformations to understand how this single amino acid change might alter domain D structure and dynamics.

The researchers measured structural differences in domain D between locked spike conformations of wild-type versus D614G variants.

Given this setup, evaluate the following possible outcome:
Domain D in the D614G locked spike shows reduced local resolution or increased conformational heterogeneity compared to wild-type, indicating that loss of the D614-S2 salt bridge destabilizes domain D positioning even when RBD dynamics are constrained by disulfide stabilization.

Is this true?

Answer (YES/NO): NO